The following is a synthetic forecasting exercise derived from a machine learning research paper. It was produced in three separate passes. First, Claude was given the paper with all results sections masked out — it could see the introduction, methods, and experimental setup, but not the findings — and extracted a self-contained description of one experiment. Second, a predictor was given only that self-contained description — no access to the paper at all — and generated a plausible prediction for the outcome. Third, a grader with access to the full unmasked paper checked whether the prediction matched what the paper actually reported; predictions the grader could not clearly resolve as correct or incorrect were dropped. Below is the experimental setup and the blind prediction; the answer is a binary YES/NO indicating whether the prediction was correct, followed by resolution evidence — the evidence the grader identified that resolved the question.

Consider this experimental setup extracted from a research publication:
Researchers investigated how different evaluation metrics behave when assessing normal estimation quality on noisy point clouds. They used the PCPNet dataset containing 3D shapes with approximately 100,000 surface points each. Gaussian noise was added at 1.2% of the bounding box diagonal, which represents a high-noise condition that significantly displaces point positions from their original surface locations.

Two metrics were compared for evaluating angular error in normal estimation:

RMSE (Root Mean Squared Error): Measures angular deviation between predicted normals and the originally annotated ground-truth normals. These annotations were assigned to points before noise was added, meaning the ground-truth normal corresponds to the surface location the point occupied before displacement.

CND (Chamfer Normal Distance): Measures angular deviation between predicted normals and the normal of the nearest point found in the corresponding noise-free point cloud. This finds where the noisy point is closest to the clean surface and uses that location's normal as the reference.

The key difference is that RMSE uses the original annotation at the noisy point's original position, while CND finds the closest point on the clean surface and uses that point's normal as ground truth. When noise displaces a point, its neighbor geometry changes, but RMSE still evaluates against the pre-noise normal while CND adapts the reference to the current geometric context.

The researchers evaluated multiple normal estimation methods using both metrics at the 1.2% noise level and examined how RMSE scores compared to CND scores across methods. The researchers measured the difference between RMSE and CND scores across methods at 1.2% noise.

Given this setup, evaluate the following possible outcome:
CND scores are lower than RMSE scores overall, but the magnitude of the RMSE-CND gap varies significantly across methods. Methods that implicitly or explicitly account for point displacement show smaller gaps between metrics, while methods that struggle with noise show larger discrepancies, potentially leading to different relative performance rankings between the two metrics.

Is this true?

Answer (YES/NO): NO